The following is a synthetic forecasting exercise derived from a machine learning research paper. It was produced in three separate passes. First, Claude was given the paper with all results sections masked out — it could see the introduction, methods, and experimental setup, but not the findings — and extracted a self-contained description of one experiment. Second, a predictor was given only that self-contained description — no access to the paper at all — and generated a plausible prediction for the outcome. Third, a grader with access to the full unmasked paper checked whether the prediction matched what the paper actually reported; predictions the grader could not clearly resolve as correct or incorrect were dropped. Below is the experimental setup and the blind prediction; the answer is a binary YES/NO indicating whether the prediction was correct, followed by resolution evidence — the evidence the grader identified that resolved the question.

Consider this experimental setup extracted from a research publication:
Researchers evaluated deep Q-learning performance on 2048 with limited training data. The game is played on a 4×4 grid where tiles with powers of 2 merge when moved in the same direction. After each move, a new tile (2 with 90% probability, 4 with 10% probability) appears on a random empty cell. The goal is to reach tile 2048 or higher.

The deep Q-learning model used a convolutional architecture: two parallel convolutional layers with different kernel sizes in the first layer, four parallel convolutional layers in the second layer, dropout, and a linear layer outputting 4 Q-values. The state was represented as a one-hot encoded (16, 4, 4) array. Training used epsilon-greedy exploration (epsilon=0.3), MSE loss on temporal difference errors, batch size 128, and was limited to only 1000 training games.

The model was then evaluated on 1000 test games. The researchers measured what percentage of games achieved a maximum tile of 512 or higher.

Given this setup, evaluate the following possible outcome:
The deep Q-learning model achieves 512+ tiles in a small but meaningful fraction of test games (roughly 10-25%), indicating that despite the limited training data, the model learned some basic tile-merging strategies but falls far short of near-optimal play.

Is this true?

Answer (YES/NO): NO